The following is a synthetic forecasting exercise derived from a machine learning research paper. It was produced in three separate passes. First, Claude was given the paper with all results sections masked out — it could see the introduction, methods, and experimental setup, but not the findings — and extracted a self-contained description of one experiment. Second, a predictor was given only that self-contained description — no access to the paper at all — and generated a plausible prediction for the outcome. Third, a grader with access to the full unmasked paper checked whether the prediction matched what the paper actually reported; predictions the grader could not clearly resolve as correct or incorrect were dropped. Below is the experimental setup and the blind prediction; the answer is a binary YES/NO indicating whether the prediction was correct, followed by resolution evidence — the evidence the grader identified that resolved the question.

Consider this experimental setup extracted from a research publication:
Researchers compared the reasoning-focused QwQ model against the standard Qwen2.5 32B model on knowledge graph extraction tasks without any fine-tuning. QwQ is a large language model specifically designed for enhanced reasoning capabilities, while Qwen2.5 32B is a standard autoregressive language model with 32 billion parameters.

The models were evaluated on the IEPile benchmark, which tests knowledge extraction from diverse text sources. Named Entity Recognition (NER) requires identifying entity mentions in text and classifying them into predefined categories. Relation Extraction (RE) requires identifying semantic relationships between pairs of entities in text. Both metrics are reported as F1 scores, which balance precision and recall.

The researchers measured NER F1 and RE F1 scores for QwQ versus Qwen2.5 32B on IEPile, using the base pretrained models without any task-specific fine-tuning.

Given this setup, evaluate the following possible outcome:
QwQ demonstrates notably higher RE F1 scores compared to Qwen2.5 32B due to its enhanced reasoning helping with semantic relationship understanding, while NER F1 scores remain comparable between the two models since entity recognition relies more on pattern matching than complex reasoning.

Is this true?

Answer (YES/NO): YES